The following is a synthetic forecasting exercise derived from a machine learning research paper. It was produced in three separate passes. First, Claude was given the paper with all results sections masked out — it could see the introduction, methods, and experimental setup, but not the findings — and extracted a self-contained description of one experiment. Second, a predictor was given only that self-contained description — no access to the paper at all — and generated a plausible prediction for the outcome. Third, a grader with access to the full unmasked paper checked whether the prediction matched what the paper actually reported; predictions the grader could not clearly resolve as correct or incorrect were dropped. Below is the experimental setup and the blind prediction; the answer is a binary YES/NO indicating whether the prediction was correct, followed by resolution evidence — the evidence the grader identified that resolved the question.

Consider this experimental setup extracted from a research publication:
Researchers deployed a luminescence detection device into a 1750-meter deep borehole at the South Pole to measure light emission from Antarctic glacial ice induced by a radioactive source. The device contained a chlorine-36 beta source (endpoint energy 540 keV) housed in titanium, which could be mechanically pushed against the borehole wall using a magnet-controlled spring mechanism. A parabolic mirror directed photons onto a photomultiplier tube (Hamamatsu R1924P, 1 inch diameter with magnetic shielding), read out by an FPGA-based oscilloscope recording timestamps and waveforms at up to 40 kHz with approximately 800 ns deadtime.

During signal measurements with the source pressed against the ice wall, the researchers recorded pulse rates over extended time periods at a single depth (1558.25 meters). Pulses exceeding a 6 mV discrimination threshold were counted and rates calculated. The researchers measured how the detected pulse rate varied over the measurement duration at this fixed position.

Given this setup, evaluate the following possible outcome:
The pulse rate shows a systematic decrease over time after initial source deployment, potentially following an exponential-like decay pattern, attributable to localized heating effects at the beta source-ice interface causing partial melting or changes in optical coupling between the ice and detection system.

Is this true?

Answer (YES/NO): NO